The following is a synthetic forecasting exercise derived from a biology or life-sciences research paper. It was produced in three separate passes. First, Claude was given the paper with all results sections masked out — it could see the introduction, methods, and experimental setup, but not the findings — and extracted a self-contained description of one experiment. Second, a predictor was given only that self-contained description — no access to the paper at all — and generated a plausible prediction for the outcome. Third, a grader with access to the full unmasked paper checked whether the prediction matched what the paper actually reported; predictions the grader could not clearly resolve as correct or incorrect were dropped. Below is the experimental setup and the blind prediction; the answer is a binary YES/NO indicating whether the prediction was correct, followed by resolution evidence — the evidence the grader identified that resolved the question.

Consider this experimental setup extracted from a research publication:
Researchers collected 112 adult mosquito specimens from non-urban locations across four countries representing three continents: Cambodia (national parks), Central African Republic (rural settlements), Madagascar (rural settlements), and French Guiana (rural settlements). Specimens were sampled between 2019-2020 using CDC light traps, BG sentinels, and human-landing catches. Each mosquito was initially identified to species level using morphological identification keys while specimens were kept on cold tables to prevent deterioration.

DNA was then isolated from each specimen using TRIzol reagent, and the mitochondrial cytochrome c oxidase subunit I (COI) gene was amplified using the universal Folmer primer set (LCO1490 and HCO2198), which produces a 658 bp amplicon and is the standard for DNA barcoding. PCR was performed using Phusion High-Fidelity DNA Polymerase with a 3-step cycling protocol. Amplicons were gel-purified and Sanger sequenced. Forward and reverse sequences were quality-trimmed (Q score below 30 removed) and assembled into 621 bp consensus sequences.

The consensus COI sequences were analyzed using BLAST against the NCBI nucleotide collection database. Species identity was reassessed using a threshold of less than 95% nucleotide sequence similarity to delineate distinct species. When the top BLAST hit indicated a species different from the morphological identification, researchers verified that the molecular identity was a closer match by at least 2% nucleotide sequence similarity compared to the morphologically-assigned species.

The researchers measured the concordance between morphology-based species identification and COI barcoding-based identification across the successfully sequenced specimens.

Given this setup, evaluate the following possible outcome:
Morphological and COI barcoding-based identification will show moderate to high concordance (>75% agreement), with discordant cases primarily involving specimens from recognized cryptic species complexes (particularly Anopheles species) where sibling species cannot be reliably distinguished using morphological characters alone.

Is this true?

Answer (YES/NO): NO